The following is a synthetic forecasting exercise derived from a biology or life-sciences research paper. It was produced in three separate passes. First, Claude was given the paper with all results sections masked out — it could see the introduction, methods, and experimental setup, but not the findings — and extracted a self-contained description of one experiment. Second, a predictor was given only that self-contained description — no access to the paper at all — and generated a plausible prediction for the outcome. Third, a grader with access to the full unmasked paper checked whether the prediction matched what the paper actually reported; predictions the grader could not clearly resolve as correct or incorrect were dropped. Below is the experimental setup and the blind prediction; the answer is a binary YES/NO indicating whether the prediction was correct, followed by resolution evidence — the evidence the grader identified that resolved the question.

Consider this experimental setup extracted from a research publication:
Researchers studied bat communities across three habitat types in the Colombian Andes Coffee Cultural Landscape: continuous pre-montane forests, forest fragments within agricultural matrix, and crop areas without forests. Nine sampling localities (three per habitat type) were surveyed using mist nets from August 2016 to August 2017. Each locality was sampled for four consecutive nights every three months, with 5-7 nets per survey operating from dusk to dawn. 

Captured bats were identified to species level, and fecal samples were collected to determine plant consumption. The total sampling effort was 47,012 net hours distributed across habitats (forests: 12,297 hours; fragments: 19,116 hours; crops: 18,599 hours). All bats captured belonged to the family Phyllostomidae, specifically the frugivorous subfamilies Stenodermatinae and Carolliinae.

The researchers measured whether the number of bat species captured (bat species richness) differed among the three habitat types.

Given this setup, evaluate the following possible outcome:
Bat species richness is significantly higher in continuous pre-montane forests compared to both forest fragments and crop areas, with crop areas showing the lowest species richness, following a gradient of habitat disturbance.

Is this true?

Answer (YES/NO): NO